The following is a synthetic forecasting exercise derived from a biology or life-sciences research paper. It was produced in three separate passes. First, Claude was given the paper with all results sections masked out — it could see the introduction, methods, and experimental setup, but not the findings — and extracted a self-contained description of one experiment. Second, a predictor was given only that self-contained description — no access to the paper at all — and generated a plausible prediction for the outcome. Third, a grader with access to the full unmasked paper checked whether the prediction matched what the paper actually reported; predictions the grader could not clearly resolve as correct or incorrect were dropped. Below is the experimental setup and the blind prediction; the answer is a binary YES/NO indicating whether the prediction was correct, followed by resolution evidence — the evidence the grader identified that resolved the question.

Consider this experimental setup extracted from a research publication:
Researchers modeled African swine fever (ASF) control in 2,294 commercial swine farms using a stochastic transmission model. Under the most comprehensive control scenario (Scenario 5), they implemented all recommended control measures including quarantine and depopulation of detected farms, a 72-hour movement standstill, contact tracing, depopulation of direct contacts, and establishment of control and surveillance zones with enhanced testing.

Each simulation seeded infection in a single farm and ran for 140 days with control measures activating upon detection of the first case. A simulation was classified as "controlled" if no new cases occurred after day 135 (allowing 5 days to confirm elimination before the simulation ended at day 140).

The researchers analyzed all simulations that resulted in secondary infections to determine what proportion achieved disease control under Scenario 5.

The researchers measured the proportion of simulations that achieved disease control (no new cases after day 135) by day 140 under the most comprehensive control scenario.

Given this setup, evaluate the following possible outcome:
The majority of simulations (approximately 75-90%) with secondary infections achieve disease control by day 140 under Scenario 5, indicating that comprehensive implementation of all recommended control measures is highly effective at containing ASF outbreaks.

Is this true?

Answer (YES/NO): NO